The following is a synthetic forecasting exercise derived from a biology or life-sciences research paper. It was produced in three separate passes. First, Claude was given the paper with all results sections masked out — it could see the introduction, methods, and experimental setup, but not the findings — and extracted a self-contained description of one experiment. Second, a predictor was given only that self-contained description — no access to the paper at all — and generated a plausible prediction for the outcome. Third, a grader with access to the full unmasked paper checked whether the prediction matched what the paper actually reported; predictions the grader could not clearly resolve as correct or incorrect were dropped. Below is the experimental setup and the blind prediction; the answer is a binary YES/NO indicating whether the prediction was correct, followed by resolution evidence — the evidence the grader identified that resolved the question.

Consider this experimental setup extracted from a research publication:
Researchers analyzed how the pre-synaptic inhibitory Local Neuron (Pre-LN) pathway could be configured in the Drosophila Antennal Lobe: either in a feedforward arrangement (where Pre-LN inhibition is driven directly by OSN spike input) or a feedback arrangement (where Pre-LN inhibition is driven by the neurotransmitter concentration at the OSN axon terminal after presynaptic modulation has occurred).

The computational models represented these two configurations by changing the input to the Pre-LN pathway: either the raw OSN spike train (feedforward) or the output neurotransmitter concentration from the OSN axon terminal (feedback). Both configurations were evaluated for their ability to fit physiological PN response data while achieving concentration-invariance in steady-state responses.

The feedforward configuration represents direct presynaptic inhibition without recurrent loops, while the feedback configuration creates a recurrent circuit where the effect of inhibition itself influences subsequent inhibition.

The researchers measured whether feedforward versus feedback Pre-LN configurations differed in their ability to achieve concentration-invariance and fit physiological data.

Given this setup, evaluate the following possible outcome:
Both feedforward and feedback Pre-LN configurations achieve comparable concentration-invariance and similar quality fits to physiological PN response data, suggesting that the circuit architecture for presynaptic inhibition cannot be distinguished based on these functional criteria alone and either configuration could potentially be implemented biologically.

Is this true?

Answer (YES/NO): YES